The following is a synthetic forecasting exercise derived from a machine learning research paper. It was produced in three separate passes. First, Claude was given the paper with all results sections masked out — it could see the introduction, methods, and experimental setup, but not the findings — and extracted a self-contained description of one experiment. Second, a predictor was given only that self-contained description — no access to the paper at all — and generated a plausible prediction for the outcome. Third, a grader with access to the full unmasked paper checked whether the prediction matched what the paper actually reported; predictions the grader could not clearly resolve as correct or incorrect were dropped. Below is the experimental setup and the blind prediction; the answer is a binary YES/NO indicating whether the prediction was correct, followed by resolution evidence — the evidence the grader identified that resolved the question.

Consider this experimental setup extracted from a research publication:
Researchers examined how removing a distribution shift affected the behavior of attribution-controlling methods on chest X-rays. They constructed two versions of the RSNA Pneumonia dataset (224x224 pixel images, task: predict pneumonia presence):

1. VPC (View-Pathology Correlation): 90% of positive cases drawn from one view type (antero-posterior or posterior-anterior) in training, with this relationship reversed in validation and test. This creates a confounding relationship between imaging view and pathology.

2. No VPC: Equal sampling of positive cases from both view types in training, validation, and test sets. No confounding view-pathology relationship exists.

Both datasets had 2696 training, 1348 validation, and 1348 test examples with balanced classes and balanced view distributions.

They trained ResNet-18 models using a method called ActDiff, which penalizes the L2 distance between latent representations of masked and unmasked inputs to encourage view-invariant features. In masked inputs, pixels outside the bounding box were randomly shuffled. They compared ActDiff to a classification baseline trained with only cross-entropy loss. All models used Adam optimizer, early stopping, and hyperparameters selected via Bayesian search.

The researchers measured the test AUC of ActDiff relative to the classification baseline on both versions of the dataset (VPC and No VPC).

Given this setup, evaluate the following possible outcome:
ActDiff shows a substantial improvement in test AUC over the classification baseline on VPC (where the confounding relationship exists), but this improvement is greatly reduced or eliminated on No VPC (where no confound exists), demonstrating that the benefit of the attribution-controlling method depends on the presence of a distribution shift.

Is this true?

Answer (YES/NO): YES